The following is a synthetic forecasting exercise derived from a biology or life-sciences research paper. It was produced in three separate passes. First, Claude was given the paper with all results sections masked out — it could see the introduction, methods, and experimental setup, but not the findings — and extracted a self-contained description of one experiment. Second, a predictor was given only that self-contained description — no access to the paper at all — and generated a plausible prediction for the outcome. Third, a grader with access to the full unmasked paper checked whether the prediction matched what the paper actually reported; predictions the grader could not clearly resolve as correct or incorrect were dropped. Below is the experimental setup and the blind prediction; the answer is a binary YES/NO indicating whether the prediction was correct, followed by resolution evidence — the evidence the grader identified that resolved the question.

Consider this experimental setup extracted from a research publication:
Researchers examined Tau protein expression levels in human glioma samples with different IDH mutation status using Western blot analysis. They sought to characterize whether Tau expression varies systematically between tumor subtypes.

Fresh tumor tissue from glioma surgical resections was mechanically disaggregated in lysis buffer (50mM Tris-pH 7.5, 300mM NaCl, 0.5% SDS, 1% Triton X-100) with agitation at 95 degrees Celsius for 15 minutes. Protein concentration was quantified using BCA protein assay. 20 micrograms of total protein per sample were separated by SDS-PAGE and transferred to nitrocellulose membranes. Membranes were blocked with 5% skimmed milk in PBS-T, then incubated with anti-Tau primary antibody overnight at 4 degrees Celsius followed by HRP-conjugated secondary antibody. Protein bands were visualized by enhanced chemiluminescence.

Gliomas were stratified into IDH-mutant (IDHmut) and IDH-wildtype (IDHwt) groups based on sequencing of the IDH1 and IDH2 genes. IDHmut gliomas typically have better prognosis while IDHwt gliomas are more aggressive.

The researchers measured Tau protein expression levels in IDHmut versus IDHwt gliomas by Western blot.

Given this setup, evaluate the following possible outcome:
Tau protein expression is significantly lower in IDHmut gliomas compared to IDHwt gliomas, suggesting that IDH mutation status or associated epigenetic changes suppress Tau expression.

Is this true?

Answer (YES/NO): NO